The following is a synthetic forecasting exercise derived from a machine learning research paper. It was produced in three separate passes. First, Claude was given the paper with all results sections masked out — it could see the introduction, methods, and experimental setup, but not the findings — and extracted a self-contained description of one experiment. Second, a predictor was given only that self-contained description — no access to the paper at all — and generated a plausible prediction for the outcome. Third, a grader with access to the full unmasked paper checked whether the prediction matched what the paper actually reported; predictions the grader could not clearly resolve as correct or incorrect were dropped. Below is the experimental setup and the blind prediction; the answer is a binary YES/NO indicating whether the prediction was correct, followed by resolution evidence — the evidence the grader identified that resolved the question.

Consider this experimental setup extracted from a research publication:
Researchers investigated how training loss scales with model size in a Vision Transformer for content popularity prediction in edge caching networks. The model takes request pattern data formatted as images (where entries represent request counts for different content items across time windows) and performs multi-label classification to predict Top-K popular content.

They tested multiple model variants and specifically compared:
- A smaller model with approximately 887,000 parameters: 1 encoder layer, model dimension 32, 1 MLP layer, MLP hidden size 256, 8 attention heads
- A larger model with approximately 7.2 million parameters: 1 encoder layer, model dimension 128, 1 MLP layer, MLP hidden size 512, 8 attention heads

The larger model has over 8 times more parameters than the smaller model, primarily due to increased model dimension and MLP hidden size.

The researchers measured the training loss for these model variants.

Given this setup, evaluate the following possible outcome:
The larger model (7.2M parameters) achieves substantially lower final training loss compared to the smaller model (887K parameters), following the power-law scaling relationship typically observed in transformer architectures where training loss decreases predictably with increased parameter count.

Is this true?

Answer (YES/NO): NO